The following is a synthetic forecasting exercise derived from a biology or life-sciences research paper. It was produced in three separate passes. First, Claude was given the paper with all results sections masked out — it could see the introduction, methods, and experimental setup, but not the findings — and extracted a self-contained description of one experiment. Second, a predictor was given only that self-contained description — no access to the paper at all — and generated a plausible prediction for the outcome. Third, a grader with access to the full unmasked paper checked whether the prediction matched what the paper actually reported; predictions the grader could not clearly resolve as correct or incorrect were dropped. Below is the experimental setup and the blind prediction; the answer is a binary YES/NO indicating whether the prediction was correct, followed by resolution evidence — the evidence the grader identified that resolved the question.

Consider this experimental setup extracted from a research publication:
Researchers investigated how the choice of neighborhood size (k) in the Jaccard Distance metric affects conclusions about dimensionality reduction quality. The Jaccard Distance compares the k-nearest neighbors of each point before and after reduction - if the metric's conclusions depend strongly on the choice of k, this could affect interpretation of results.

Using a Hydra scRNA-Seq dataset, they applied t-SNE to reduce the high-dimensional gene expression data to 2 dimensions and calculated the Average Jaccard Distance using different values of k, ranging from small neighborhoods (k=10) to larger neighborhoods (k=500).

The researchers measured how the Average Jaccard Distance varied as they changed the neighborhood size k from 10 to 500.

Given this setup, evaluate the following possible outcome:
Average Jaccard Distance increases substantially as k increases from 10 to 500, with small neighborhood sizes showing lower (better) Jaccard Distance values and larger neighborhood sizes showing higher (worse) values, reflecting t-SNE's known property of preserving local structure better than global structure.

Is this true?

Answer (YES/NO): NO